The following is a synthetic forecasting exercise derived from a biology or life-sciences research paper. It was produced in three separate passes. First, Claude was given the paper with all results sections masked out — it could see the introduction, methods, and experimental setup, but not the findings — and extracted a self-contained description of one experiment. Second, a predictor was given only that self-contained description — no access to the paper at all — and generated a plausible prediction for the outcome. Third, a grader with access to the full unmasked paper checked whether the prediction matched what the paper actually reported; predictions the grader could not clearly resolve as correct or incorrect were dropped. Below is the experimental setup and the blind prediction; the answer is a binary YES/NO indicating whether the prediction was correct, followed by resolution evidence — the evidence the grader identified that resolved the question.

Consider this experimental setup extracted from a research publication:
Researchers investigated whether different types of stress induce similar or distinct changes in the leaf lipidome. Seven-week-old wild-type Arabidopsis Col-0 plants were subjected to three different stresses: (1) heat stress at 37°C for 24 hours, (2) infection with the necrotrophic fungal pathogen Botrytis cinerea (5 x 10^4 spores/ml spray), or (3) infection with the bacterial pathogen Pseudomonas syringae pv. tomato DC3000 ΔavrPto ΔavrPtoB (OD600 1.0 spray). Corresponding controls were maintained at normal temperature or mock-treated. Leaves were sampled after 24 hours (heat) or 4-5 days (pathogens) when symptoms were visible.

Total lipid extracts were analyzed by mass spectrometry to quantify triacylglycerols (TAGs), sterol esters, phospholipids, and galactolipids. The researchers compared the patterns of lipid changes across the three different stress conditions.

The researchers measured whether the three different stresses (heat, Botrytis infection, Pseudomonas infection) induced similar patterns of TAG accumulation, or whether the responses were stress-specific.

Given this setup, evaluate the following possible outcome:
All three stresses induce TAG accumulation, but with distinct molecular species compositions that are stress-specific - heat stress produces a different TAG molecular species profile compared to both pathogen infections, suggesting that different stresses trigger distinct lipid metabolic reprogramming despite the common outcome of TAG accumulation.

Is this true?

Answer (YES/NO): NO